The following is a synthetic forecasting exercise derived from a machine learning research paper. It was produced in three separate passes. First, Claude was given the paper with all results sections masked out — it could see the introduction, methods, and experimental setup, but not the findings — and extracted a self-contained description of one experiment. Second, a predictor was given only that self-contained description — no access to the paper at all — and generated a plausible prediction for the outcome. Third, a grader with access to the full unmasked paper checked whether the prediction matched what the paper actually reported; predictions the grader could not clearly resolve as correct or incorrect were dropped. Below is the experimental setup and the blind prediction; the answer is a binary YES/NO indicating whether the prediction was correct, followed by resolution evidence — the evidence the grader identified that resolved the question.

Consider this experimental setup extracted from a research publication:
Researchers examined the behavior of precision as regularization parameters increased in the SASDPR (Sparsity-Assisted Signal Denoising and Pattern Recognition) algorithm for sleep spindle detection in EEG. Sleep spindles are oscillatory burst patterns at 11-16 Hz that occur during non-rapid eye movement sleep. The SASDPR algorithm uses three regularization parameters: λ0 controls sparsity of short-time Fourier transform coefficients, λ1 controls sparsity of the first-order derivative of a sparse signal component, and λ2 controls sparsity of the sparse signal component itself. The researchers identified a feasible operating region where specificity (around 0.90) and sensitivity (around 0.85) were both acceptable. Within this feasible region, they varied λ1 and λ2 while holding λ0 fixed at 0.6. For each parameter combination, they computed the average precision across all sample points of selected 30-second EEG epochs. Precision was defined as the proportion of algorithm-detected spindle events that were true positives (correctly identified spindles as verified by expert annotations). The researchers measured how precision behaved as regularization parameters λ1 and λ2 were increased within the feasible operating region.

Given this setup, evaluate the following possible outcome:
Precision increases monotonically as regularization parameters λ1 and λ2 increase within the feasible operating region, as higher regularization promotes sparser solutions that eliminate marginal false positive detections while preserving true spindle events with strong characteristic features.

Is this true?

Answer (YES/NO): NO